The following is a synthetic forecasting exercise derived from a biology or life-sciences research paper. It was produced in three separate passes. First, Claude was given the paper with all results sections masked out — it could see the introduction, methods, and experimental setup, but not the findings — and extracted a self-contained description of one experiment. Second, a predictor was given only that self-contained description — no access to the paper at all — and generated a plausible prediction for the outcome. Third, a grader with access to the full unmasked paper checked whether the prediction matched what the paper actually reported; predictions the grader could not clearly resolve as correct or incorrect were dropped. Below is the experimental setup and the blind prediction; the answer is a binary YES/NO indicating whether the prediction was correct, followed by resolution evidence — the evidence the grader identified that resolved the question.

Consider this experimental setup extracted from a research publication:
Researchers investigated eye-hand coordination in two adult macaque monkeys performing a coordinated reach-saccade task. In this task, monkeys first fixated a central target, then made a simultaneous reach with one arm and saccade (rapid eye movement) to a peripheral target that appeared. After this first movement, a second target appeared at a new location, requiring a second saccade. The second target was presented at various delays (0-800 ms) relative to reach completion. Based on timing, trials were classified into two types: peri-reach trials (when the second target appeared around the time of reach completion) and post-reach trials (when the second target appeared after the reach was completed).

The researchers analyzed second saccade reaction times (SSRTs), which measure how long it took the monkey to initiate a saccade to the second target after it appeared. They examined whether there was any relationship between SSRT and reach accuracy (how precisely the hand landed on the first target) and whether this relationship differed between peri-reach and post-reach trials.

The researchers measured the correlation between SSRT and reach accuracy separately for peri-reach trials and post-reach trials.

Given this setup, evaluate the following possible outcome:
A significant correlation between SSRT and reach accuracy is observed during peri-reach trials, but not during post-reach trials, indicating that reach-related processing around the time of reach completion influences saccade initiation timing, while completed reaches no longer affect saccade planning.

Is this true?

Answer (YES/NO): NO